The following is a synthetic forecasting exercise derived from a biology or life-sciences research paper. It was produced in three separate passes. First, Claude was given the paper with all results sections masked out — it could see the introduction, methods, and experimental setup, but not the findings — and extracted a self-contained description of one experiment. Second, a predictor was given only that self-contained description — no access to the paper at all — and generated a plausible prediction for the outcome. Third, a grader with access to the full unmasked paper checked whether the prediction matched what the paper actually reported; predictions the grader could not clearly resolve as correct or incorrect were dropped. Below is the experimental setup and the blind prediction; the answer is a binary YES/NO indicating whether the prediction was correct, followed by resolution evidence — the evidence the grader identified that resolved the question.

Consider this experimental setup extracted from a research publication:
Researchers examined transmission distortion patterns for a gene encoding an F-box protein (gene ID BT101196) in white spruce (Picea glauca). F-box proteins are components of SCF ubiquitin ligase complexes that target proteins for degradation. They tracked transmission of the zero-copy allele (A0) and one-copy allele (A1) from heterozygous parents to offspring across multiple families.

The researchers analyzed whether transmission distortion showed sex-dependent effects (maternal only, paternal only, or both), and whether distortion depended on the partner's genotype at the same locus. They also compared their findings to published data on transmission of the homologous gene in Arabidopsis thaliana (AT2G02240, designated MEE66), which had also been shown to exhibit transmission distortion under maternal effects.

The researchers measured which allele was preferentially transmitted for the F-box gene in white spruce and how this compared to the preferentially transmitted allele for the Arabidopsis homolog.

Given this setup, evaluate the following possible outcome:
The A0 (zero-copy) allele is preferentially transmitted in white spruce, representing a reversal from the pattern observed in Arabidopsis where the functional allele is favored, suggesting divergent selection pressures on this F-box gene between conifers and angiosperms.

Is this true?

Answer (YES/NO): YES